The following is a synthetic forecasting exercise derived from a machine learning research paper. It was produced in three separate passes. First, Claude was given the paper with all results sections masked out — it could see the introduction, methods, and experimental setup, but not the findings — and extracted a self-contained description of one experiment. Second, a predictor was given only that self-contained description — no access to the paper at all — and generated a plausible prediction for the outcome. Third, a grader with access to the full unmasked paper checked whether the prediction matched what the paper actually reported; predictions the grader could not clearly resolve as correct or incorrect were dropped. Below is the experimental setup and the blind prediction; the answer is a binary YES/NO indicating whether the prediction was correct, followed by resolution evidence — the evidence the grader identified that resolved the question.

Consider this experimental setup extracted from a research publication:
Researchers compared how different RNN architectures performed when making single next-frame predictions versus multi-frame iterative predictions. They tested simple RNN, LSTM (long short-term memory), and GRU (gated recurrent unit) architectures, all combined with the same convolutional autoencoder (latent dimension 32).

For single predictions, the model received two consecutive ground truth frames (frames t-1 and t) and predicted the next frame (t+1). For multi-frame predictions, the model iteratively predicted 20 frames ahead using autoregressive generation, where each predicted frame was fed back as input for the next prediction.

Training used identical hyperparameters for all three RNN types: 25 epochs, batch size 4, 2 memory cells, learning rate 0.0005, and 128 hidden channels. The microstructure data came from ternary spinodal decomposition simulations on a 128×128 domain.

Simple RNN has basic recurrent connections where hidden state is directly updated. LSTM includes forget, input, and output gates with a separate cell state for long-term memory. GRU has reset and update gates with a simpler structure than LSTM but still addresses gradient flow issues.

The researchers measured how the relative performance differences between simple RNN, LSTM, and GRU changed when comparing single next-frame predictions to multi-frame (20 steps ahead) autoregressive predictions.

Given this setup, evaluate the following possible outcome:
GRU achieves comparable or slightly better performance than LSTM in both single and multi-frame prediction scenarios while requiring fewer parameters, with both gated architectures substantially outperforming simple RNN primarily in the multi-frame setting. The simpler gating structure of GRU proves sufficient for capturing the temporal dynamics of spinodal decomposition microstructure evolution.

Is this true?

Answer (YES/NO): NO